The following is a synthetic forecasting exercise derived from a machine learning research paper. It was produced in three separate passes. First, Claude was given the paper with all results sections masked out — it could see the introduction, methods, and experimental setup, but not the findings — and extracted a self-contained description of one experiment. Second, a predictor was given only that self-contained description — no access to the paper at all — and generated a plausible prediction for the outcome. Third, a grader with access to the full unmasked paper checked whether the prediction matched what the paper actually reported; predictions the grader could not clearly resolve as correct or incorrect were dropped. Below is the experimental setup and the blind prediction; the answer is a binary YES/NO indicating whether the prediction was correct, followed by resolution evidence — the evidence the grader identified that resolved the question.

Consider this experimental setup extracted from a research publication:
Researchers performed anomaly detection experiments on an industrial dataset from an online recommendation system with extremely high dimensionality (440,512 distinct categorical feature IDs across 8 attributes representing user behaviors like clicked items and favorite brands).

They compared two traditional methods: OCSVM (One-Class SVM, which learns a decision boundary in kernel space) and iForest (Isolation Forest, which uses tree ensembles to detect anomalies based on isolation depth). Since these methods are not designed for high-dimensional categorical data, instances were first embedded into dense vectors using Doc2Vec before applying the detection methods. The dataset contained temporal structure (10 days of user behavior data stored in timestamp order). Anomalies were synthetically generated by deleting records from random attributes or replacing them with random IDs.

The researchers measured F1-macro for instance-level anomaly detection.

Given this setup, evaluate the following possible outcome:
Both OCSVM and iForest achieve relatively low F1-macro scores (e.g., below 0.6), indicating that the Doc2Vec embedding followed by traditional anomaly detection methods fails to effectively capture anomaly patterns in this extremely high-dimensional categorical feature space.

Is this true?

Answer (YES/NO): YES